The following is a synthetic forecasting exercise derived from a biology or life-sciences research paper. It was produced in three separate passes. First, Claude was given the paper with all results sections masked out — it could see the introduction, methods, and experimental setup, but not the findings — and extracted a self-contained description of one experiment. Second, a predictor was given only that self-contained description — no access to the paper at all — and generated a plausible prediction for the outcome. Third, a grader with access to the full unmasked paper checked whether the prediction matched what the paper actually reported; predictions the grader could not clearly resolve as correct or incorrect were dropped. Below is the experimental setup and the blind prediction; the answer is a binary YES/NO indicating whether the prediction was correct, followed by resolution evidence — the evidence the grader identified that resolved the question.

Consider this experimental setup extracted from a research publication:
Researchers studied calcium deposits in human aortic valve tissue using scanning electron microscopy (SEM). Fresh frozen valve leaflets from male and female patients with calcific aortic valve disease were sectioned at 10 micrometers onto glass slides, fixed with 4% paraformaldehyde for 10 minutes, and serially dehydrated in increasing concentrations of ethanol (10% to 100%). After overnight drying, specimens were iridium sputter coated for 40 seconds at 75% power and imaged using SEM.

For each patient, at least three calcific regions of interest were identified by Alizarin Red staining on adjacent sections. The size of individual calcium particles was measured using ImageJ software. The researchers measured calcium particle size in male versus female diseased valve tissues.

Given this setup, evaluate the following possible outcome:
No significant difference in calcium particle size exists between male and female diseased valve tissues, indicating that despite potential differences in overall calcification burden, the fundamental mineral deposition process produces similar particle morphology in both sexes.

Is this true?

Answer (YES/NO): NO